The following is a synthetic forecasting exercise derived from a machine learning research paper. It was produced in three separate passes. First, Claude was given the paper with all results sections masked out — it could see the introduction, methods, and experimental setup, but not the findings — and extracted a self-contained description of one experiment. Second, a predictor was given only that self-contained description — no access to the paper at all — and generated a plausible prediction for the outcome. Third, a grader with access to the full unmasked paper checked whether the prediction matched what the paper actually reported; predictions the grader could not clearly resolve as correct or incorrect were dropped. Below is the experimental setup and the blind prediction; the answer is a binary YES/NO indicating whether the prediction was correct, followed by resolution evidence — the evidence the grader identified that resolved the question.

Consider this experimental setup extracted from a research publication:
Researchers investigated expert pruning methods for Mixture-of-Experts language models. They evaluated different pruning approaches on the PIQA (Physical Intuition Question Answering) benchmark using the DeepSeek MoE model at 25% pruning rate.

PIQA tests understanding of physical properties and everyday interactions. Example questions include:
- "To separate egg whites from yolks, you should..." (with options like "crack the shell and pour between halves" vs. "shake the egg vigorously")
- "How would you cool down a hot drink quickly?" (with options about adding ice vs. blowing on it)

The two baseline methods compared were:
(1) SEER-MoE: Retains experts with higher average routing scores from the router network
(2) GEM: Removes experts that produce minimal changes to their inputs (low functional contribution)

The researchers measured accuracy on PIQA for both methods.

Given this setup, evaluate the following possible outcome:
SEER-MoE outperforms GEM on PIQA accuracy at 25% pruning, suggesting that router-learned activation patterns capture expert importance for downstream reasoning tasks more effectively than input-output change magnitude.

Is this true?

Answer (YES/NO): YES